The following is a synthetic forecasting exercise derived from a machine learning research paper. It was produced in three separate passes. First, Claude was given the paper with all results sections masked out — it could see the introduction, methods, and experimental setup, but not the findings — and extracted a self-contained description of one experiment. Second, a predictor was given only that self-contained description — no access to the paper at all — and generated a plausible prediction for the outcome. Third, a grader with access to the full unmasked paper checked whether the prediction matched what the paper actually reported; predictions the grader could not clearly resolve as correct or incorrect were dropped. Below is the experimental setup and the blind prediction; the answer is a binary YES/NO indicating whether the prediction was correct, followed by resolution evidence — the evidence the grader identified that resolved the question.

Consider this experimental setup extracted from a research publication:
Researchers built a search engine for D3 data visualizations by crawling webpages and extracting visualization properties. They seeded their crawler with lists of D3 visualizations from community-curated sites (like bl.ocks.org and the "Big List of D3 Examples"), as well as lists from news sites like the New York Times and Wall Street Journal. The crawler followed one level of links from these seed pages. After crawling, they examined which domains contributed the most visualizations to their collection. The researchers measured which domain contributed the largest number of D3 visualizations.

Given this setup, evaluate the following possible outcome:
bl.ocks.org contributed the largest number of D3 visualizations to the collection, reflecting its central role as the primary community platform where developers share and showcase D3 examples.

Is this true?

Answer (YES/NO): YES